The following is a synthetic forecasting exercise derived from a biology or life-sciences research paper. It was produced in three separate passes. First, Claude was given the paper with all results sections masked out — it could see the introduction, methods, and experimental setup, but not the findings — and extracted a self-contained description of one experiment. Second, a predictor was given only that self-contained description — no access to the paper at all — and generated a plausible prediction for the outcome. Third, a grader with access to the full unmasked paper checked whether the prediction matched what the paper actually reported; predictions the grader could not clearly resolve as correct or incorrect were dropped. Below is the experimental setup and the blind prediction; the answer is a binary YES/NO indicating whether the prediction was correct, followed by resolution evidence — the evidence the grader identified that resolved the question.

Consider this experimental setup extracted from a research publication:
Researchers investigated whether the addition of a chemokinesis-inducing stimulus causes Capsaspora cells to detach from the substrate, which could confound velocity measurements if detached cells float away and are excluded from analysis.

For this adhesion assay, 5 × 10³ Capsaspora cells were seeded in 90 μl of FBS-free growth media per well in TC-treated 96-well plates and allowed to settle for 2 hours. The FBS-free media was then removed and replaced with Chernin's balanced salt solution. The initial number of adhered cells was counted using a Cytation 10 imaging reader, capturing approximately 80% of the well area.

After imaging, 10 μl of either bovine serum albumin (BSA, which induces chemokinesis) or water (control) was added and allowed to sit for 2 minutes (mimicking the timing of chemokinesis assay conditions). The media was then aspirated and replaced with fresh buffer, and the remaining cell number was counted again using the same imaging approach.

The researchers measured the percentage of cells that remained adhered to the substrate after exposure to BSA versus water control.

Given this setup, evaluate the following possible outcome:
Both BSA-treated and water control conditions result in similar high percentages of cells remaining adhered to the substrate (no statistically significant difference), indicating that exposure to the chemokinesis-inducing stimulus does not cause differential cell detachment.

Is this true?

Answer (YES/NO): YES